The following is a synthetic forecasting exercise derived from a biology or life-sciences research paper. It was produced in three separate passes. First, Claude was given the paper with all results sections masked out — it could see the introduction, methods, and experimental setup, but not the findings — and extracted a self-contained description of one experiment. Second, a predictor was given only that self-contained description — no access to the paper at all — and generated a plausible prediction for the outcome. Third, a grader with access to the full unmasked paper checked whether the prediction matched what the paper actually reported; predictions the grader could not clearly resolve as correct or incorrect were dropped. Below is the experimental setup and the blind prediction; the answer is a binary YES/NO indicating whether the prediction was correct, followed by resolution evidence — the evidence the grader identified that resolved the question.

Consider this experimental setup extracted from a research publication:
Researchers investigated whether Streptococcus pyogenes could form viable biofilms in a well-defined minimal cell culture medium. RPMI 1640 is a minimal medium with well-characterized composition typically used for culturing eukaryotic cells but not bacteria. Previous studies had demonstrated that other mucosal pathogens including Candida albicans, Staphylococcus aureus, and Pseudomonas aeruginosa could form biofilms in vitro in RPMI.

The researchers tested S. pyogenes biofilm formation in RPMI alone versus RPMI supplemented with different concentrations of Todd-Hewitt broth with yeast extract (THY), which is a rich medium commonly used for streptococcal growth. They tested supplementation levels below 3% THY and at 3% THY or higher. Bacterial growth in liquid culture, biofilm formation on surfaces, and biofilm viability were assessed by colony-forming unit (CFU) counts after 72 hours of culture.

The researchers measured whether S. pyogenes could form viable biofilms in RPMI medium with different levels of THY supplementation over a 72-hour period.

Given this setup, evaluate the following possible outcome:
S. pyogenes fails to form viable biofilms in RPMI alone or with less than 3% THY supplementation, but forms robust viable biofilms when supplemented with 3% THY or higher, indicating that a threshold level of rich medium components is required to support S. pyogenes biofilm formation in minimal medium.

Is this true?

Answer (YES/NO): YES